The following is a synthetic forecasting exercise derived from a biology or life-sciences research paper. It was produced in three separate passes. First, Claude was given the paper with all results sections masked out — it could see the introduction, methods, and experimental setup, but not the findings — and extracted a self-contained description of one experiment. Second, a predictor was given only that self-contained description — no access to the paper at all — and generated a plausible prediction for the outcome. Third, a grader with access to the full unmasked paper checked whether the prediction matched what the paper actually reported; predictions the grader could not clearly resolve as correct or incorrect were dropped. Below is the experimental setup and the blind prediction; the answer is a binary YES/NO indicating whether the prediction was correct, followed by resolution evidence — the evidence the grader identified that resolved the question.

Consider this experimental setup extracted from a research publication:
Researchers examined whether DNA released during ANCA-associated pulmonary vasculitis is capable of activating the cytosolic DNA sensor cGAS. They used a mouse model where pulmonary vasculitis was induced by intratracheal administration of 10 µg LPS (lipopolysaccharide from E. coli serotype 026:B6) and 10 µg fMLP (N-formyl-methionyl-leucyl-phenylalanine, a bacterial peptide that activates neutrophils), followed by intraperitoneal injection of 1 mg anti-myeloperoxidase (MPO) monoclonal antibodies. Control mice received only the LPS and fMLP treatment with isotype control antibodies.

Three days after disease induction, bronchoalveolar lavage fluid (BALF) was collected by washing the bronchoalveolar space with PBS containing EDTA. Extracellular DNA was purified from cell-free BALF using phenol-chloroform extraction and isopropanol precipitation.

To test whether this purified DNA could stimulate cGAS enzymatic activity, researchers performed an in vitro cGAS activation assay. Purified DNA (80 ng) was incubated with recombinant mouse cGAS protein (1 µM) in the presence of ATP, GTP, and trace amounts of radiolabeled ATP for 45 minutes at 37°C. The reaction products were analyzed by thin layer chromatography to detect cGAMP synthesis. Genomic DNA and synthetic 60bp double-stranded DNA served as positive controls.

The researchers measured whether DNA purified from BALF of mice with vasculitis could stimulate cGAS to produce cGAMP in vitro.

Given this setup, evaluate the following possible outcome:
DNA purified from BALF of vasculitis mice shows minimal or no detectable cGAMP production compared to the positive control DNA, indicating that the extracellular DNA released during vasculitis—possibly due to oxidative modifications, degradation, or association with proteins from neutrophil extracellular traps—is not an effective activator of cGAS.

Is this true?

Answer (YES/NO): NO